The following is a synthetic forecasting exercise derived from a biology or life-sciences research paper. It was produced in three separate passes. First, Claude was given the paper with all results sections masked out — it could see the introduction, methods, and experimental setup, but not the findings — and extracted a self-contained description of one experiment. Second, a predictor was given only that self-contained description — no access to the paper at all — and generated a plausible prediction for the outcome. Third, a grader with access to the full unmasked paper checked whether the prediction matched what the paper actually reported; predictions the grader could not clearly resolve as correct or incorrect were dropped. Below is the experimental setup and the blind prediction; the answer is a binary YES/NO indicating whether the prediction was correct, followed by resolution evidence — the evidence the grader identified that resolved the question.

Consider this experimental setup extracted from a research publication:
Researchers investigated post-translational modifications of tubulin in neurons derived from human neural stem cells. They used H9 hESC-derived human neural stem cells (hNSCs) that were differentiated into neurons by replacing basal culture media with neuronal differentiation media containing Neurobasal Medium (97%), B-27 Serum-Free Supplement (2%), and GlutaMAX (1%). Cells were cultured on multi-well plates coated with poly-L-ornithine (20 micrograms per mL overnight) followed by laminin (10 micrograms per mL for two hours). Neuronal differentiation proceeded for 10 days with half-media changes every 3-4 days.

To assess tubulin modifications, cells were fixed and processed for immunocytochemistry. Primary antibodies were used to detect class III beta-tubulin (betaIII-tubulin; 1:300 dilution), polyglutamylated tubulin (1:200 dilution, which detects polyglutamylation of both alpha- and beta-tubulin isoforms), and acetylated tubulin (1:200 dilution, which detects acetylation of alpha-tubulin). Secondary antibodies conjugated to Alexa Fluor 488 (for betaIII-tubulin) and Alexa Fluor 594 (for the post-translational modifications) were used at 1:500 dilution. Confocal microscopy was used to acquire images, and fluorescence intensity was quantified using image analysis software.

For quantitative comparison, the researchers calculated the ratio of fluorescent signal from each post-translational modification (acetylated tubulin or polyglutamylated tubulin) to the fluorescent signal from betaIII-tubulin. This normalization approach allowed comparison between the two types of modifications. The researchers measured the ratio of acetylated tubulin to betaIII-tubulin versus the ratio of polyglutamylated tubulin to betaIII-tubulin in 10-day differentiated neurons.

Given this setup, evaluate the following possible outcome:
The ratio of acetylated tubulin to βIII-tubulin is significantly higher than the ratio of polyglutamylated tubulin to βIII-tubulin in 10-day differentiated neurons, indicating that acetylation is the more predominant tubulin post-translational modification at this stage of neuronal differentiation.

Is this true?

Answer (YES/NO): NO